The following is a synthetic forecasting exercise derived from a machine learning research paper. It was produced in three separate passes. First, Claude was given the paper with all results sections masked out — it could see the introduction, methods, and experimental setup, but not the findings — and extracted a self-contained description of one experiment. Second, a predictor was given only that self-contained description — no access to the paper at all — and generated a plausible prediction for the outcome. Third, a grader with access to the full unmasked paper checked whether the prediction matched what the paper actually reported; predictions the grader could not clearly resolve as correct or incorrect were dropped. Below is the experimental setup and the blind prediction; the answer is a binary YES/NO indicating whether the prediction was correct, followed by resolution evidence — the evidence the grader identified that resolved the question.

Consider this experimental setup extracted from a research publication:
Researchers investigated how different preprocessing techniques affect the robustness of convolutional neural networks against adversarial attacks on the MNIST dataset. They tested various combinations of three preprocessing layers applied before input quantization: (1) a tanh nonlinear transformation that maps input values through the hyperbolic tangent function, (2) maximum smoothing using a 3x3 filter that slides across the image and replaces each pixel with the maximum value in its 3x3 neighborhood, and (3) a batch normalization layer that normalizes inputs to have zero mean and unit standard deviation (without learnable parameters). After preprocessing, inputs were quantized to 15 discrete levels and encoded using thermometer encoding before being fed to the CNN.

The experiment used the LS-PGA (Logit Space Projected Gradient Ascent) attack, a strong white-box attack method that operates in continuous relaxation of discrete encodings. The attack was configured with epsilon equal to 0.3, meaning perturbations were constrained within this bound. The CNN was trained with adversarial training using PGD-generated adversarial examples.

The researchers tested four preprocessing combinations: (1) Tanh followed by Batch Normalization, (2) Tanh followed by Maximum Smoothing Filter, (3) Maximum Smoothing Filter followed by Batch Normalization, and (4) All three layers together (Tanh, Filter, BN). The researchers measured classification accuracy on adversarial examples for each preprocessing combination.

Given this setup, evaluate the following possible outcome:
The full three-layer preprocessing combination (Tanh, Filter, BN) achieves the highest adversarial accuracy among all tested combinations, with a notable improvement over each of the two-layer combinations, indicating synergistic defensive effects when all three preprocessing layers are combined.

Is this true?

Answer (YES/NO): NO